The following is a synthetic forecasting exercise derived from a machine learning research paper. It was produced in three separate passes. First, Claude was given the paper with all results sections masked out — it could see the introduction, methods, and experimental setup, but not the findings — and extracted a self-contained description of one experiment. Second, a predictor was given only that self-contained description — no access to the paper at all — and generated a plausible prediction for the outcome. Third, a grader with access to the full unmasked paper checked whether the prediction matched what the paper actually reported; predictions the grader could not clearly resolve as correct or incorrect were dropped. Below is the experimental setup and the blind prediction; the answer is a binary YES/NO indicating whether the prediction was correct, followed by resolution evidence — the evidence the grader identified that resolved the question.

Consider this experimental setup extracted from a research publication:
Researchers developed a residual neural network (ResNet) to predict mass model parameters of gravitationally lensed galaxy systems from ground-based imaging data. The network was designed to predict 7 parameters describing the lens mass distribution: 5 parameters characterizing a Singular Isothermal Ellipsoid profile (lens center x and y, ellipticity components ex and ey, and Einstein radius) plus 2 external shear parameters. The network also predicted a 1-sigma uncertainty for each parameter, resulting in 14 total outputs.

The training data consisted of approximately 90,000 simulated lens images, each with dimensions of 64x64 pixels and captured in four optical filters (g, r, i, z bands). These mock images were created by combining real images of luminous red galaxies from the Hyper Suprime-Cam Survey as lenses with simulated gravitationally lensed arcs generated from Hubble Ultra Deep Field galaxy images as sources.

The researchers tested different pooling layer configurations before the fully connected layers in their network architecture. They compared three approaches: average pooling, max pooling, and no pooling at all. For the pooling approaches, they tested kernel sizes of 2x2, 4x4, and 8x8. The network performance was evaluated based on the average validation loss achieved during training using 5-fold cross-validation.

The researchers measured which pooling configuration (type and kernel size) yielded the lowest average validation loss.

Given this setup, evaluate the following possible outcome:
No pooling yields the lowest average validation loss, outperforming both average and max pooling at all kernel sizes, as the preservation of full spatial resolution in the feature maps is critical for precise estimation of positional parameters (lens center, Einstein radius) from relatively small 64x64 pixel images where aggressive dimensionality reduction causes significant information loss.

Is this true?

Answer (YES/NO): NO